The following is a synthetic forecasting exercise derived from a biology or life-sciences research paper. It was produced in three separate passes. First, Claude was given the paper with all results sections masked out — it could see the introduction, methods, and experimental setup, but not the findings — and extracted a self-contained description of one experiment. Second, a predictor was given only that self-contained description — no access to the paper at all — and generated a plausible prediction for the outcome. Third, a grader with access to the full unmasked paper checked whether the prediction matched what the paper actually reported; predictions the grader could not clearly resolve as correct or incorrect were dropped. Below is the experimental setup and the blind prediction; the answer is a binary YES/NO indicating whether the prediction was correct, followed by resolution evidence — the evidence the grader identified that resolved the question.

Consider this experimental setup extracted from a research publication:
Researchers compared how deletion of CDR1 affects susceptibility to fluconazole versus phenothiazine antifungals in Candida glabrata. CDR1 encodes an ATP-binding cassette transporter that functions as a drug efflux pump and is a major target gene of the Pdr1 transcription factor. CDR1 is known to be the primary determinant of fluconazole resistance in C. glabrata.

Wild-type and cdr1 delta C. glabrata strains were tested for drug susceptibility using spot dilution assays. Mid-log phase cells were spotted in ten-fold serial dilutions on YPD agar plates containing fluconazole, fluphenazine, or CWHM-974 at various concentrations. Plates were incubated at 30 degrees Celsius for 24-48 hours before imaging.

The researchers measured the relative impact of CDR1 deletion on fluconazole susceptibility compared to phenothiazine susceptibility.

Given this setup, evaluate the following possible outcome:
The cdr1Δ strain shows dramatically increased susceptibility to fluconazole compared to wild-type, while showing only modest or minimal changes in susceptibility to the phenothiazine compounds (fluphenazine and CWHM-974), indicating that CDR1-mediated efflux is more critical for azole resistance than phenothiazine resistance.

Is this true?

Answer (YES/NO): YES